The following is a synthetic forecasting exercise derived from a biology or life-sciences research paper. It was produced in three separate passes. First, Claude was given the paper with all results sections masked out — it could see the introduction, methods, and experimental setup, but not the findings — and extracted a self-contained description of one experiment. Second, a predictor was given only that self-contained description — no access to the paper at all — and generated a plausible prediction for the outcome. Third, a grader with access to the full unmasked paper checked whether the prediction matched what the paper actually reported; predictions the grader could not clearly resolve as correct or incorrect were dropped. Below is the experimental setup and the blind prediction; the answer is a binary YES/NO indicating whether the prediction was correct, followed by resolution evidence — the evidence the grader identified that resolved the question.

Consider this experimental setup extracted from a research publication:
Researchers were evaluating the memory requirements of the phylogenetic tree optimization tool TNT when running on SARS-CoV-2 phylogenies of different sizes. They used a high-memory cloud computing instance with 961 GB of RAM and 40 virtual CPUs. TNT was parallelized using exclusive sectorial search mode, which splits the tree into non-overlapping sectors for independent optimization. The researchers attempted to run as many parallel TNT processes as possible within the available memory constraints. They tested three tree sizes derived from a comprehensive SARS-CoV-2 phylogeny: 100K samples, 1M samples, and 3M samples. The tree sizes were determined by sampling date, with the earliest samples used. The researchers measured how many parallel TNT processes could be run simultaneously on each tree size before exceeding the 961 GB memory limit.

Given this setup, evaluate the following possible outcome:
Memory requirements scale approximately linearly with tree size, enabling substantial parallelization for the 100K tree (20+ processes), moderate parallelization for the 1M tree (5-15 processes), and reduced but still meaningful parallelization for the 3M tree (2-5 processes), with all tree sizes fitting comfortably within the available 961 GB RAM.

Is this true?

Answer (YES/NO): NO